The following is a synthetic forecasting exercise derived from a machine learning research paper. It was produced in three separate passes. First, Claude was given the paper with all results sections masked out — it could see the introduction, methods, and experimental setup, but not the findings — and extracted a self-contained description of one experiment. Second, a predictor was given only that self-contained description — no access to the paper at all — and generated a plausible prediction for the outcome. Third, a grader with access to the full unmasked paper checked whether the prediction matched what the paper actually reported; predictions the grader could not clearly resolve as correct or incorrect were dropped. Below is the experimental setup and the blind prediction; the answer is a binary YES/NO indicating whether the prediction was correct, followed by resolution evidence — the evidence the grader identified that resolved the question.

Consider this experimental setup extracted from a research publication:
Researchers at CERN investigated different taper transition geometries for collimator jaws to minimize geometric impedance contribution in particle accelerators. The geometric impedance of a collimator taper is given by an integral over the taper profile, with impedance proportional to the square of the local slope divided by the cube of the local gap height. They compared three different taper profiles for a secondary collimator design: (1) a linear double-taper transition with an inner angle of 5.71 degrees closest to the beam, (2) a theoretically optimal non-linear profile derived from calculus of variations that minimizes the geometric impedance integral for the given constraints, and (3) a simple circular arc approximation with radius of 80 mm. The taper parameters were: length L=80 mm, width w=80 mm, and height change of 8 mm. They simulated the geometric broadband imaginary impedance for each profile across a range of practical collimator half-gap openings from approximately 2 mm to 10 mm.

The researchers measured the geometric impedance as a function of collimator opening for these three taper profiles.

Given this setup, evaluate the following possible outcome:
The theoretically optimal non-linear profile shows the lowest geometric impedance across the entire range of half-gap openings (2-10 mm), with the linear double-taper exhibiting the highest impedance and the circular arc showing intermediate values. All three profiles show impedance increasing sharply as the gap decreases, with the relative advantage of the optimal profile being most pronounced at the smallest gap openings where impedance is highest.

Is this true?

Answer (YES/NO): NO